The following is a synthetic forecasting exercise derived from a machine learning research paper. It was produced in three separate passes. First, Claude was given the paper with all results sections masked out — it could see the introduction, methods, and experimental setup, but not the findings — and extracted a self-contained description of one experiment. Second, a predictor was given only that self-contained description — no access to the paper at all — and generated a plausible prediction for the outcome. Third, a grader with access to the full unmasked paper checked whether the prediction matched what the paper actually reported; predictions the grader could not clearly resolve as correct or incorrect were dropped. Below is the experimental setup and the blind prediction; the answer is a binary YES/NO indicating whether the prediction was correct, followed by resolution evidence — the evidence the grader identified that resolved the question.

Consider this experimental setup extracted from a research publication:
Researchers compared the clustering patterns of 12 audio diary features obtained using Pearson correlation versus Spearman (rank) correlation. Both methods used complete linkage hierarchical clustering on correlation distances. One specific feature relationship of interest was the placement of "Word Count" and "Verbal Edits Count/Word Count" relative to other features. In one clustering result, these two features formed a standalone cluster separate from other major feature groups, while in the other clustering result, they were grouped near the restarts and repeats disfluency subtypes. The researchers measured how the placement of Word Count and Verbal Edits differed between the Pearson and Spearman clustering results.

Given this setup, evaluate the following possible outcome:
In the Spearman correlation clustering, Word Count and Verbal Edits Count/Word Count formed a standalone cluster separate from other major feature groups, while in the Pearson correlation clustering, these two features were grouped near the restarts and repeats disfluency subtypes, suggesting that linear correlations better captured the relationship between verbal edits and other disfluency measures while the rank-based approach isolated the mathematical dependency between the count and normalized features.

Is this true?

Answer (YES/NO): NO